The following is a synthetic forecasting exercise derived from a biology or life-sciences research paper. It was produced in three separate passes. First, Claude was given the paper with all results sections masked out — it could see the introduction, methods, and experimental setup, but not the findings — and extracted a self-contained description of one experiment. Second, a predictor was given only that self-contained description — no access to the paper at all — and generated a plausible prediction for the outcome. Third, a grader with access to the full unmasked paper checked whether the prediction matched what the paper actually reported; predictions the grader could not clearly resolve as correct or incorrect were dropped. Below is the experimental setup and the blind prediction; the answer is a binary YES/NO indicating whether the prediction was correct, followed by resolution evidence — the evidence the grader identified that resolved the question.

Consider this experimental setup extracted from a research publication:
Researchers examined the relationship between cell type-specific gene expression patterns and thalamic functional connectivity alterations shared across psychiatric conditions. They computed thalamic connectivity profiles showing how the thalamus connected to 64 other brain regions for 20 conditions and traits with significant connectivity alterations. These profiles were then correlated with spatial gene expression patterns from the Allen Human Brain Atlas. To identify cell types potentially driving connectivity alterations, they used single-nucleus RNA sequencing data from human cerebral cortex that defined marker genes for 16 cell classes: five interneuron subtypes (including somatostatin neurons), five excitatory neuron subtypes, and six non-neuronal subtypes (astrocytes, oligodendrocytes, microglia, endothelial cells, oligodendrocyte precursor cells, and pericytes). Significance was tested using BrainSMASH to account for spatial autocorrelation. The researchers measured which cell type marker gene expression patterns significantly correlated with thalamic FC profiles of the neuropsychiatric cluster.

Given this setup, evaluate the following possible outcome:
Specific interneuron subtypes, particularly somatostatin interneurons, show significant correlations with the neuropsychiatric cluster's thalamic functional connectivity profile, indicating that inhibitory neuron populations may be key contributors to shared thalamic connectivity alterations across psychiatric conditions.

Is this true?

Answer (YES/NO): NO